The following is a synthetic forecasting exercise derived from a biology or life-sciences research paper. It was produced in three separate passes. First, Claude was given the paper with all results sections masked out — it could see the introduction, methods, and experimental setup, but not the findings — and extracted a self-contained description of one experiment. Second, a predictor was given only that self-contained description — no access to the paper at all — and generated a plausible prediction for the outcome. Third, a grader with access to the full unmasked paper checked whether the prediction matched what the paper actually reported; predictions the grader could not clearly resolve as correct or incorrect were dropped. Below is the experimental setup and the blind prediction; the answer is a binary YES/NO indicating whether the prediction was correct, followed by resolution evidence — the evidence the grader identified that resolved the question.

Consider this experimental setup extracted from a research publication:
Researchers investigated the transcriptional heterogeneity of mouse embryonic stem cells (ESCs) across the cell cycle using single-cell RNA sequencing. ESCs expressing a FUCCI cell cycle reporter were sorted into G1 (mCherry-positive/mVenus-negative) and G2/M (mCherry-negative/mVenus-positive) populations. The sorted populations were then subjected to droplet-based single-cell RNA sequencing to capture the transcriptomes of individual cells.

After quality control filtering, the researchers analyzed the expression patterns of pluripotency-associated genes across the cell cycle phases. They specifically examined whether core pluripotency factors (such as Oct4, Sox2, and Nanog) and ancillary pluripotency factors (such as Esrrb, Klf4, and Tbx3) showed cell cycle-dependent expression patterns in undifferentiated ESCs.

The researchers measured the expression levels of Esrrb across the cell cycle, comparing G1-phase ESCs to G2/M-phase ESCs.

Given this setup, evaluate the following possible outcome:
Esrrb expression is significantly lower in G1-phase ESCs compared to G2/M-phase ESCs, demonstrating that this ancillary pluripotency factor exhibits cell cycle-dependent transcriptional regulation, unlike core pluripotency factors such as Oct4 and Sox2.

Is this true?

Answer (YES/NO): NO